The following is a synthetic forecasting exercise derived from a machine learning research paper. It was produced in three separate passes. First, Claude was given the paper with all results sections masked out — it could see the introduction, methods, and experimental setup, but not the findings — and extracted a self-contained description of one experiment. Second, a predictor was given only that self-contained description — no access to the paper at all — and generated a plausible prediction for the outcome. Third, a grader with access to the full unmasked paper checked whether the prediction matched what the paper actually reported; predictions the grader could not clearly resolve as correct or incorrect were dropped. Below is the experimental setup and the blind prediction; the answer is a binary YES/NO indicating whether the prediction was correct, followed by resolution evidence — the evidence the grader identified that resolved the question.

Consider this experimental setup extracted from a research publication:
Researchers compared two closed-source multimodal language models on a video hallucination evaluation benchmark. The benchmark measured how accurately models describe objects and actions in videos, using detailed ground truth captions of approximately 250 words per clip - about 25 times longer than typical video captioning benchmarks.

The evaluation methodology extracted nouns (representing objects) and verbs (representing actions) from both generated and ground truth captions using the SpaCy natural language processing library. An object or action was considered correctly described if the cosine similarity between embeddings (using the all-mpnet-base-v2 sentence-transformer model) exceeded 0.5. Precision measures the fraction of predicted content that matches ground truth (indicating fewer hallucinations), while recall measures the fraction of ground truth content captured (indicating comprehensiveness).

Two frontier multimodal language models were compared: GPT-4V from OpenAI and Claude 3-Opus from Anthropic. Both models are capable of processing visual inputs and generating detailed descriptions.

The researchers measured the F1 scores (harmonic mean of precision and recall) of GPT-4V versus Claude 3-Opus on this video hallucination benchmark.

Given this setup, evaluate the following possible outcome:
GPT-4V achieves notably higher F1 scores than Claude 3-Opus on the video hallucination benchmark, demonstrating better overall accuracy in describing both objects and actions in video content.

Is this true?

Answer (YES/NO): YES